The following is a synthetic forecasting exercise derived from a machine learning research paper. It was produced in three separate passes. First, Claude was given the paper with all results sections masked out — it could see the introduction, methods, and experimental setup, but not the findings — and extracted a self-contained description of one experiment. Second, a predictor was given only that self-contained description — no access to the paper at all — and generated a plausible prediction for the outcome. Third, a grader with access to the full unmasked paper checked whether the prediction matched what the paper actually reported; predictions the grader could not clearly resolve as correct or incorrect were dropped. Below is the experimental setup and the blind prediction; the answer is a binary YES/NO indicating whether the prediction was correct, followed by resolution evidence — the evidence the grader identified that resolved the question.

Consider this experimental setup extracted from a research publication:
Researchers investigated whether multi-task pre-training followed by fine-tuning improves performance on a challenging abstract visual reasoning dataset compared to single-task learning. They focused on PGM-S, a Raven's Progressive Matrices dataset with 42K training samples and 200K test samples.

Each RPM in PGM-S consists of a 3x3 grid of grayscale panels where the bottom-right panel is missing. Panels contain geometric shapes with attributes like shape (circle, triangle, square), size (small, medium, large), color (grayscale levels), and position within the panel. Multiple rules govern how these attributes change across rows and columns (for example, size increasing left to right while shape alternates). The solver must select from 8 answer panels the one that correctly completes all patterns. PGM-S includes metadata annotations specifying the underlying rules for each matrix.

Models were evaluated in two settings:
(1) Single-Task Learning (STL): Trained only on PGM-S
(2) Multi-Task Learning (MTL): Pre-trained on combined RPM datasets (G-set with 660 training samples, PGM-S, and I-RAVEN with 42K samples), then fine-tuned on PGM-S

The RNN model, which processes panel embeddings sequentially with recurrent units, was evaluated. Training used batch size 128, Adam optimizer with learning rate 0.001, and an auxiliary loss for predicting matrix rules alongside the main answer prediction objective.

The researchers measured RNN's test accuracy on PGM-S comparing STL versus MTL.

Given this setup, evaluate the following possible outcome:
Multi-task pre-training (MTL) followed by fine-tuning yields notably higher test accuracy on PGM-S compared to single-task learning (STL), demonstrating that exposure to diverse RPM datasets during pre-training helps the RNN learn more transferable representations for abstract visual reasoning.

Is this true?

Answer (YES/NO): NO